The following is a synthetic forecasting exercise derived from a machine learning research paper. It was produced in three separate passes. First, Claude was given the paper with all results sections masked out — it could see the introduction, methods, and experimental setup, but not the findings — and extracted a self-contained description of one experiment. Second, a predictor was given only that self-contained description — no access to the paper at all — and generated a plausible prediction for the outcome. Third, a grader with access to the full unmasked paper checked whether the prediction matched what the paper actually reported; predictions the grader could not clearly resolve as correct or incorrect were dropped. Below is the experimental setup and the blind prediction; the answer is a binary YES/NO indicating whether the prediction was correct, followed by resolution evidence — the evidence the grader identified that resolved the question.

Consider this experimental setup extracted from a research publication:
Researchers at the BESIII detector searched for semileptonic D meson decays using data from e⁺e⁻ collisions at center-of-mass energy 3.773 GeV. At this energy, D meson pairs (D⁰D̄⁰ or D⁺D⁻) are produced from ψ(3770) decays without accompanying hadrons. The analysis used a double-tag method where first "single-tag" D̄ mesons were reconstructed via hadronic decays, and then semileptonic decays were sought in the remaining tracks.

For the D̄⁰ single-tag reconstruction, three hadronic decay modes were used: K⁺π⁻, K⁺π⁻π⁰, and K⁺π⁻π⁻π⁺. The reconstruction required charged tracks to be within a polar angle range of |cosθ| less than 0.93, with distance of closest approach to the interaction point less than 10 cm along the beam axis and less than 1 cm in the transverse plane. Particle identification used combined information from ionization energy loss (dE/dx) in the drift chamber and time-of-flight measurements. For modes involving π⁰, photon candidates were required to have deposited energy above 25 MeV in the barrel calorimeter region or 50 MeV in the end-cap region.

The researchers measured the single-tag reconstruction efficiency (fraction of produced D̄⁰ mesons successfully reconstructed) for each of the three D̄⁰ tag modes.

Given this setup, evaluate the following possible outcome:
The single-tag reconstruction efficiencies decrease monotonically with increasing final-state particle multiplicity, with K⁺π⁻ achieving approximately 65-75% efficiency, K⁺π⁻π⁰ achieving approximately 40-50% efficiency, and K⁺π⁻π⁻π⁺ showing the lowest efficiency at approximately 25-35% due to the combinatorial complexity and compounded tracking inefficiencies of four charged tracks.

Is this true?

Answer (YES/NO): NO